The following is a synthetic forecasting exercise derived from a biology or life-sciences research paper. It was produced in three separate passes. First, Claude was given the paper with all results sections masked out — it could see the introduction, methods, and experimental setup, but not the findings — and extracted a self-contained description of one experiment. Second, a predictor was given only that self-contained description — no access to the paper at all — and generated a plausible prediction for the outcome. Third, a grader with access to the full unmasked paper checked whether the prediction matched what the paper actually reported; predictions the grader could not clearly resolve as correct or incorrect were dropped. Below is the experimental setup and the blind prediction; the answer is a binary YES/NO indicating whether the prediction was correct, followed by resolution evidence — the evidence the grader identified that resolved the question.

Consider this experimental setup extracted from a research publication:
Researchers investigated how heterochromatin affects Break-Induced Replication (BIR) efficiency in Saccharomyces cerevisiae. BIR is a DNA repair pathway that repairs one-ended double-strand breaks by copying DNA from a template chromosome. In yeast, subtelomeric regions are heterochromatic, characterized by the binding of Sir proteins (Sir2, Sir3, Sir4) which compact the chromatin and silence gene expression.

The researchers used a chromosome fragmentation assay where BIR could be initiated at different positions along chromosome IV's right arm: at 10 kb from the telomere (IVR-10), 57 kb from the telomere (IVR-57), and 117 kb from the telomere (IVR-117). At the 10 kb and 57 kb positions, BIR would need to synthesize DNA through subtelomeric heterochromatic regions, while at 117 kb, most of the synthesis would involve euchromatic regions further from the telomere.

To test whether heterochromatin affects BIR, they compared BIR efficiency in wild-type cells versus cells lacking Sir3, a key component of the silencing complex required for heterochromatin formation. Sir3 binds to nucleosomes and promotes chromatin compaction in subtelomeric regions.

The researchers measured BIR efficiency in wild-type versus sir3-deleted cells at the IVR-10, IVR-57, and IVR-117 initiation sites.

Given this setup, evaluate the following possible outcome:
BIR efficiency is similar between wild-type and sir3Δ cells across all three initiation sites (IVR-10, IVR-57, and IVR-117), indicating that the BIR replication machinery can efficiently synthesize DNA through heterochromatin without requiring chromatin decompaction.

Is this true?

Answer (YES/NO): NO